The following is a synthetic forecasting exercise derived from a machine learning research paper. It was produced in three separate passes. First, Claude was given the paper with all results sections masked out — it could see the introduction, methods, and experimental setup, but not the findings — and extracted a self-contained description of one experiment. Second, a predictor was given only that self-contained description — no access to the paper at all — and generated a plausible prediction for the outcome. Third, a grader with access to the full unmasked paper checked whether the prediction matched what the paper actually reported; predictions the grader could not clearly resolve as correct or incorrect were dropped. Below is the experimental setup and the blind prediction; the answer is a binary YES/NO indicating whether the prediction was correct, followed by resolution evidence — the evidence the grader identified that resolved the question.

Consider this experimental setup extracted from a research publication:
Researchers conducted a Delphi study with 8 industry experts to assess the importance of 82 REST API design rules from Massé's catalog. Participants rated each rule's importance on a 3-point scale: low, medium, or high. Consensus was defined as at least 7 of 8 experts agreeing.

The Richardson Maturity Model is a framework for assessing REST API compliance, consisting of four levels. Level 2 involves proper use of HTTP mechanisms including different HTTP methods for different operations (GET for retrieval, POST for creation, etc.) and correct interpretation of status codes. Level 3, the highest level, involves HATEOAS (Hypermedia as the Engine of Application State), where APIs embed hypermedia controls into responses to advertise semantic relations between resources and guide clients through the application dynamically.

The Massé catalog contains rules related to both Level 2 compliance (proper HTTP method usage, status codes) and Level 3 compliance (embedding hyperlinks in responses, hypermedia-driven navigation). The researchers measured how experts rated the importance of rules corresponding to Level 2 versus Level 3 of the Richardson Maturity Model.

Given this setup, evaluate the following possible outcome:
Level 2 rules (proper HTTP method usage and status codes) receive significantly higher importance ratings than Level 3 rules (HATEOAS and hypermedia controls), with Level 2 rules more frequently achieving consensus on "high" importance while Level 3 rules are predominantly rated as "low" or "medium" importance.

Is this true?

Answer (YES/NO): YES